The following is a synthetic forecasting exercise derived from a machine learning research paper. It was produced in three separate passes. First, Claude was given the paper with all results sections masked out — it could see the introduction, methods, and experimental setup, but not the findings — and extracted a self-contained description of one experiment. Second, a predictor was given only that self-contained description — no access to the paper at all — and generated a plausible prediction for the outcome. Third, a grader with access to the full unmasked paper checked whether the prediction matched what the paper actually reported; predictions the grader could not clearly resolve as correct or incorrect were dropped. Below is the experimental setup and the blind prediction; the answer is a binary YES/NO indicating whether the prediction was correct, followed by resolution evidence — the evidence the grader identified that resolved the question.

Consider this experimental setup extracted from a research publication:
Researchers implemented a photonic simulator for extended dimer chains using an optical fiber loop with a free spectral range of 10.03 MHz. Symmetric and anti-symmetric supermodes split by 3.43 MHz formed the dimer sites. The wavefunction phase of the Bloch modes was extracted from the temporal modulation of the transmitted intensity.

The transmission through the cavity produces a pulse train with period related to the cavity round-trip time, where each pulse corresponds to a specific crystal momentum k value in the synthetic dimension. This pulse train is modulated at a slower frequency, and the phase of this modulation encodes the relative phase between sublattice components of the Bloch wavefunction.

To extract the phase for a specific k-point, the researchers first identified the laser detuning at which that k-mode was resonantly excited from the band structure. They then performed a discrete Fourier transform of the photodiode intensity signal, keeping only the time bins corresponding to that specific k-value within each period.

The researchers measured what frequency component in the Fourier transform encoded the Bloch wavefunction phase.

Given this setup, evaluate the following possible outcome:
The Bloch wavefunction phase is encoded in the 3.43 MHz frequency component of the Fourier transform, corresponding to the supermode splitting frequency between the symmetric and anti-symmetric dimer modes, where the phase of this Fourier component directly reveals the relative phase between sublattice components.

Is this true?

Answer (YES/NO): YES